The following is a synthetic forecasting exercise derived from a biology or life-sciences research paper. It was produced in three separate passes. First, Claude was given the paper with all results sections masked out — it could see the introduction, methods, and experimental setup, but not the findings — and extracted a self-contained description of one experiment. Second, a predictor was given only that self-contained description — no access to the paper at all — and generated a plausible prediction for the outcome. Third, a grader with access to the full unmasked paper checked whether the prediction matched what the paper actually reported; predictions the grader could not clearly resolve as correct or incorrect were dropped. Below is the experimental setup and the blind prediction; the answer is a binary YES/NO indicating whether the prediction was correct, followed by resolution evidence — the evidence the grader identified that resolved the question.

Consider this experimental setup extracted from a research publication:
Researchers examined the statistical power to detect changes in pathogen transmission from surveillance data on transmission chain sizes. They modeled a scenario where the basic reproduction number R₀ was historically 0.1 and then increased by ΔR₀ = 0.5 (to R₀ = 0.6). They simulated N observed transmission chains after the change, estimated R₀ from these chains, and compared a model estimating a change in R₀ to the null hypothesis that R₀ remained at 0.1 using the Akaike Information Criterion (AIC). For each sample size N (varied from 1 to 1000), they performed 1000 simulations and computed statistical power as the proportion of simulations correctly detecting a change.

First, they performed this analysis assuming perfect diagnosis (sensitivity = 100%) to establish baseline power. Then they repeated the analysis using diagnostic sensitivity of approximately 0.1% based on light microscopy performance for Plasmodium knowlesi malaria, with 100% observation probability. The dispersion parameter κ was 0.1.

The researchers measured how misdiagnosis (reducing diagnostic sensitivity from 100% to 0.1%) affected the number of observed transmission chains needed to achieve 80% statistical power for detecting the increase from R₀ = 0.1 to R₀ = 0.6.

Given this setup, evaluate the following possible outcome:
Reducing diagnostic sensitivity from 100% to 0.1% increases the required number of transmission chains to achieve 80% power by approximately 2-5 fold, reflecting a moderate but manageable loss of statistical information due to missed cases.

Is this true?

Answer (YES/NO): NO